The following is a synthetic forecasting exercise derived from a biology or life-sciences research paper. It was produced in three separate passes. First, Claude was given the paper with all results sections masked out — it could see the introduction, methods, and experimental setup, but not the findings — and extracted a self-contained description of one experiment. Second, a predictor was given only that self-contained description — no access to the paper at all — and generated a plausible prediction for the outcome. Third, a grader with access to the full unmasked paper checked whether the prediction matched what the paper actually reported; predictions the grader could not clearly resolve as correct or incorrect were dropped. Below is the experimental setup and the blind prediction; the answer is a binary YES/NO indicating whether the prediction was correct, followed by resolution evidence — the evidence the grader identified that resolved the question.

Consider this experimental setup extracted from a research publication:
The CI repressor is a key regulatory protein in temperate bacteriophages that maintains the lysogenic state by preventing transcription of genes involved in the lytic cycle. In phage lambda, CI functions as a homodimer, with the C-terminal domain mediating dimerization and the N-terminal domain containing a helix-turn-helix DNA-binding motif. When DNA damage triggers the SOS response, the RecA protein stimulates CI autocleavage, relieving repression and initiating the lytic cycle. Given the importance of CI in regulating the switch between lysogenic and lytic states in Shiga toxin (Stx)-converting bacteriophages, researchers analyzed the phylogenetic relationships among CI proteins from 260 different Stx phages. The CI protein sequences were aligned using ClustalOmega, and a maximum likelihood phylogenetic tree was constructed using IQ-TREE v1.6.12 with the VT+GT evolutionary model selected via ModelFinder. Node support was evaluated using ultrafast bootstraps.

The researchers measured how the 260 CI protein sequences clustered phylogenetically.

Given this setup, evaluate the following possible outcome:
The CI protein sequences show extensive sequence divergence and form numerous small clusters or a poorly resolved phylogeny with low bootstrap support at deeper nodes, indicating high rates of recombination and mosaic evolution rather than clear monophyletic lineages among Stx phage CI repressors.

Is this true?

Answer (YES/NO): NO